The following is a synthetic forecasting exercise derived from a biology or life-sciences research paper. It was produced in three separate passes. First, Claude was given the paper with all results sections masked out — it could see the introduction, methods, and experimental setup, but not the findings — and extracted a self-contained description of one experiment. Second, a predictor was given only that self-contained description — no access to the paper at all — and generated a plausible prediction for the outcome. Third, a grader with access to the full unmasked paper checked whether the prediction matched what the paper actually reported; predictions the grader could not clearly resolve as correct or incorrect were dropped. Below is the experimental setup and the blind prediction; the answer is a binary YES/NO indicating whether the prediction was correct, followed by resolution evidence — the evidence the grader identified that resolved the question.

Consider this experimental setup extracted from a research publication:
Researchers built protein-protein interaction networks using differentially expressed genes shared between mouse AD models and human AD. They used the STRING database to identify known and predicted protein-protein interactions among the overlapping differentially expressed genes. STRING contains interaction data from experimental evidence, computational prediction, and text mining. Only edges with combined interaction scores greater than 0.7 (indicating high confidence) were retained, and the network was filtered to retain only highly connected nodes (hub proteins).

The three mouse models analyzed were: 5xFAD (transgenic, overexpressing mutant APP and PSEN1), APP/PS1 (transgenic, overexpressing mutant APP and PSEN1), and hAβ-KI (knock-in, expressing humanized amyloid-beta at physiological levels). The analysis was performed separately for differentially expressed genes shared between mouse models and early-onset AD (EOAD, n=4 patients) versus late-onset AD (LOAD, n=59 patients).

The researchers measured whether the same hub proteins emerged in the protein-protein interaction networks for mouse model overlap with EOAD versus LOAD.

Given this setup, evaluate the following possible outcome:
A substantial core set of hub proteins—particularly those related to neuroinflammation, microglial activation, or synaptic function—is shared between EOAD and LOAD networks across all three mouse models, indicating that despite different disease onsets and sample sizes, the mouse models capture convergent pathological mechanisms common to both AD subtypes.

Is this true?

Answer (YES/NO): NO